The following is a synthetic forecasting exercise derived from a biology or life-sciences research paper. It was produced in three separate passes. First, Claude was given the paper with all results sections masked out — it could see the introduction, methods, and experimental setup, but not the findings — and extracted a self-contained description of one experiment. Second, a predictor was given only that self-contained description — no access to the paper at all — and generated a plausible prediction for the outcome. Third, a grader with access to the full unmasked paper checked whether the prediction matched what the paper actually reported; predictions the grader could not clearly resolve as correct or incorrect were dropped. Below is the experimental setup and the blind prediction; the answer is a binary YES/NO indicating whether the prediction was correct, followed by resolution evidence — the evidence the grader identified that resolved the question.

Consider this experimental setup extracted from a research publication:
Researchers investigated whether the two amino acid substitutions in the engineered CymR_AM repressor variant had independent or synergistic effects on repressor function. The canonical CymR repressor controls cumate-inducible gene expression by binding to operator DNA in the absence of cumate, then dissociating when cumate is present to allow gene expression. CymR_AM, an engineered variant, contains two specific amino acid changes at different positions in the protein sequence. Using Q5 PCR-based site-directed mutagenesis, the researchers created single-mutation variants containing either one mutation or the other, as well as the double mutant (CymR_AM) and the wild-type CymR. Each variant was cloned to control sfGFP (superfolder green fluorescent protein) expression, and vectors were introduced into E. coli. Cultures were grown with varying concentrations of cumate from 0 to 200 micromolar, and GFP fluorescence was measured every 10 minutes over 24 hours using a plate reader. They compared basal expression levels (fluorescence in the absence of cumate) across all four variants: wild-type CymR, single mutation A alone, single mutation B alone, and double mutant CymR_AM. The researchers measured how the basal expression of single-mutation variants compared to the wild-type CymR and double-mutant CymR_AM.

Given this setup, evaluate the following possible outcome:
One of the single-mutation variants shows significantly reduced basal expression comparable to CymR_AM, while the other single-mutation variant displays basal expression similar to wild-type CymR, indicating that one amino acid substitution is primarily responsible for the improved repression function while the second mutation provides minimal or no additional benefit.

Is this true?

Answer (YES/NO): NO